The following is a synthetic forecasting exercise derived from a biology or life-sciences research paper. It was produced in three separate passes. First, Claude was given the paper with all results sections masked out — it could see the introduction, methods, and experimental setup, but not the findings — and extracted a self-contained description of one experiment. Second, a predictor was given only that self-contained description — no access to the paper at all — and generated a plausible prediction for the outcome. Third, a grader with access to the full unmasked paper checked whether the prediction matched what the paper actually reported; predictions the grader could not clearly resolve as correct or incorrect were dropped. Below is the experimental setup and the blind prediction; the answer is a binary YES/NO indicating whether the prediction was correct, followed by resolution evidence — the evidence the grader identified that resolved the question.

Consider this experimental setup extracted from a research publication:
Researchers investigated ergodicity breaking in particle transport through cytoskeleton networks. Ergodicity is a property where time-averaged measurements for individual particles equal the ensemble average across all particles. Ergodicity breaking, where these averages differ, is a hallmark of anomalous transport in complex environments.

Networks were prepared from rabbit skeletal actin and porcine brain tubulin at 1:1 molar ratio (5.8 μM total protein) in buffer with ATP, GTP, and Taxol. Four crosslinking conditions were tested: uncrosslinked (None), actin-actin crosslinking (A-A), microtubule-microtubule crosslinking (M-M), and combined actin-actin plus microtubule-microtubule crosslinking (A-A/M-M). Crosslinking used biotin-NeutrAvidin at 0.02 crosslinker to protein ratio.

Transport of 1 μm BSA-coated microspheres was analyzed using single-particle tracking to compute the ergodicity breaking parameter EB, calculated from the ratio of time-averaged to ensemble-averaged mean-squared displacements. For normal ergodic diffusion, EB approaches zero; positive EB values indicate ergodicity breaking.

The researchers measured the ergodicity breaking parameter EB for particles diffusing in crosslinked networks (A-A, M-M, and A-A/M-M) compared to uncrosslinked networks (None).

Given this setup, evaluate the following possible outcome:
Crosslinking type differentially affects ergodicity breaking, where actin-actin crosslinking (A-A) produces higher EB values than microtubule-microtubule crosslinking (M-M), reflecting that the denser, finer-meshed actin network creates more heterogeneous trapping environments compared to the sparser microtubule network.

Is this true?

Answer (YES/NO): NO